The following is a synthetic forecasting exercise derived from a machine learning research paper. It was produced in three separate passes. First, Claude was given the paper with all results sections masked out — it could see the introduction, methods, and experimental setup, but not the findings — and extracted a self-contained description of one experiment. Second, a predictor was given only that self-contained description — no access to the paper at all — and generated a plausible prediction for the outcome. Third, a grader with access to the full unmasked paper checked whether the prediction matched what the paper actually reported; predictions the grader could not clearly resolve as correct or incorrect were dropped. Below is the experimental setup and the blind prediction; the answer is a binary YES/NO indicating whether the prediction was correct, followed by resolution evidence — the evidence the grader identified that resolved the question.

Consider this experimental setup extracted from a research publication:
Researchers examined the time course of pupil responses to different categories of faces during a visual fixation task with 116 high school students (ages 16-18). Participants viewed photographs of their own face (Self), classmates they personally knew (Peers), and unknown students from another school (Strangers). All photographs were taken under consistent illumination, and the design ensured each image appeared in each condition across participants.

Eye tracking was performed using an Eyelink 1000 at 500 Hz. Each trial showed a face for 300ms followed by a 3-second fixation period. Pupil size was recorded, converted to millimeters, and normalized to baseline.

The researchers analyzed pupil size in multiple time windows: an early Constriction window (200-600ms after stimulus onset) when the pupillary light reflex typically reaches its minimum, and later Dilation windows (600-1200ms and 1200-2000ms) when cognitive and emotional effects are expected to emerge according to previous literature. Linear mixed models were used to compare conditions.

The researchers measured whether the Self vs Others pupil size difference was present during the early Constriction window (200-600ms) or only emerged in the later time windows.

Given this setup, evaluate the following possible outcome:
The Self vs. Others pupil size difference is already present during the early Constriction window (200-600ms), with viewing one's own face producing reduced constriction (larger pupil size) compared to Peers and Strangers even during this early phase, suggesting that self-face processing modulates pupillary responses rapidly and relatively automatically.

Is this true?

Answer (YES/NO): NO